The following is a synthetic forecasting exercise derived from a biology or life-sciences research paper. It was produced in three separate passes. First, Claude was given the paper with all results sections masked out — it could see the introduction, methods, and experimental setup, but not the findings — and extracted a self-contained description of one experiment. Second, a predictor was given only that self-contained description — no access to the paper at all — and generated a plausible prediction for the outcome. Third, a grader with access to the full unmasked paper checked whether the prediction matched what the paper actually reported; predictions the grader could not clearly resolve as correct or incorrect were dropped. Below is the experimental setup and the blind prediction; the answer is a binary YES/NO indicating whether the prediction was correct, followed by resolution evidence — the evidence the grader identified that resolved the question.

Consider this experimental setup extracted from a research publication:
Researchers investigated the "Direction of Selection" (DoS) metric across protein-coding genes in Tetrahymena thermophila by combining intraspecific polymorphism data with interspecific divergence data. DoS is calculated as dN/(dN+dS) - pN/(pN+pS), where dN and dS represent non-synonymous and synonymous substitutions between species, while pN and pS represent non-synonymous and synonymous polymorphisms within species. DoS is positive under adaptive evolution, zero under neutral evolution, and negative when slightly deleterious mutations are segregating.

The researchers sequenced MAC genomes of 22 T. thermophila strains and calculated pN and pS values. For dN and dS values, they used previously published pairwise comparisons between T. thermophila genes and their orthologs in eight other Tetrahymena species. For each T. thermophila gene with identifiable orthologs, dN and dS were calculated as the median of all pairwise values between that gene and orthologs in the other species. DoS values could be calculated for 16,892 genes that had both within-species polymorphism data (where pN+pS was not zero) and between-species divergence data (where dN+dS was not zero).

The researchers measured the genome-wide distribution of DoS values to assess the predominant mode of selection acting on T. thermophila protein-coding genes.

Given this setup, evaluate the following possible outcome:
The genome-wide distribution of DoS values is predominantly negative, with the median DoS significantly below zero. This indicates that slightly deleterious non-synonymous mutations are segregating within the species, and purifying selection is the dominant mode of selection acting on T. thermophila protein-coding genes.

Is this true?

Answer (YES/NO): YES